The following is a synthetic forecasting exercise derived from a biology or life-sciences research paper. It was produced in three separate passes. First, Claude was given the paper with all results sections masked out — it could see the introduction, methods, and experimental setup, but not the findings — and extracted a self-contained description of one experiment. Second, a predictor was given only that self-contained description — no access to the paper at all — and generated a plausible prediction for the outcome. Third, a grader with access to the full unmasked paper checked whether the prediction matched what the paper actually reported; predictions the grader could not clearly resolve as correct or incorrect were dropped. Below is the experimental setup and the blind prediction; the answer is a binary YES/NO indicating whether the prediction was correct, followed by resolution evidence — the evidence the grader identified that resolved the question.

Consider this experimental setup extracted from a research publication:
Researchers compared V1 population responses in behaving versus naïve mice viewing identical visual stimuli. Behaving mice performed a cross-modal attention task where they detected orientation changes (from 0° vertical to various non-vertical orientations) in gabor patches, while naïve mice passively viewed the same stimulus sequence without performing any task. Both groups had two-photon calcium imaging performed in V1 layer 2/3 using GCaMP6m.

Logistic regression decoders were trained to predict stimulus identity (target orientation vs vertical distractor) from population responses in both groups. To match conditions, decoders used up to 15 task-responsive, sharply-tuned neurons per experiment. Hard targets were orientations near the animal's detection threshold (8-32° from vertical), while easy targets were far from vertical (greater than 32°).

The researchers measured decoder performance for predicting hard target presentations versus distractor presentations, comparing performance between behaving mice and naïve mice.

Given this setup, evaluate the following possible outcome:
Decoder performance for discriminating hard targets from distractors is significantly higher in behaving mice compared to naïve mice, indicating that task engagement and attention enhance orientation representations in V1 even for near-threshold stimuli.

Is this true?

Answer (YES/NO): YES